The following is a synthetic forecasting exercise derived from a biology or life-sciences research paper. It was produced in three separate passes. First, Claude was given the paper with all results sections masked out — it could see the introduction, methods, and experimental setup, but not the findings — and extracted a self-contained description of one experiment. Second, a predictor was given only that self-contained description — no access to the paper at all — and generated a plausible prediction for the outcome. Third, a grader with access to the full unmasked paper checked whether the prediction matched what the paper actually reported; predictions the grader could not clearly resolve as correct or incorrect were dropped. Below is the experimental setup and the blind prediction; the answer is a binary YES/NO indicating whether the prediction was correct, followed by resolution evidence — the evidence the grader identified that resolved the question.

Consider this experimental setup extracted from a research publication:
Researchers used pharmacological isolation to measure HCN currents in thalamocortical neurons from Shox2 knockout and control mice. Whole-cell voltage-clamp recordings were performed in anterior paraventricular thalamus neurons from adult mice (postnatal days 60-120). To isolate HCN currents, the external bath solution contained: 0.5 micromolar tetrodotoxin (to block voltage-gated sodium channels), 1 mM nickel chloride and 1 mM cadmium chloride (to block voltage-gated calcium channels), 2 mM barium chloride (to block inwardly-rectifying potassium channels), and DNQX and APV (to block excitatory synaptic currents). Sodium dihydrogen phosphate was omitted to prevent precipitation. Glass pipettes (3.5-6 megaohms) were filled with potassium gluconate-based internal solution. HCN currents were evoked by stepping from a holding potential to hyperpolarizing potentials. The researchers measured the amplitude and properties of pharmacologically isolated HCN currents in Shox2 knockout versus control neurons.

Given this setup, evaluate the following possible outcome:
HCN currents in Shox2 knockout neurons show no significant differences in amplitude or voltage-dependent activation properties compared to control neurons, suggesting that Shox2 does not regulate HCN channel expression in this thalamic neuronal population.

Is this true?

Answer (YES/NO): NO